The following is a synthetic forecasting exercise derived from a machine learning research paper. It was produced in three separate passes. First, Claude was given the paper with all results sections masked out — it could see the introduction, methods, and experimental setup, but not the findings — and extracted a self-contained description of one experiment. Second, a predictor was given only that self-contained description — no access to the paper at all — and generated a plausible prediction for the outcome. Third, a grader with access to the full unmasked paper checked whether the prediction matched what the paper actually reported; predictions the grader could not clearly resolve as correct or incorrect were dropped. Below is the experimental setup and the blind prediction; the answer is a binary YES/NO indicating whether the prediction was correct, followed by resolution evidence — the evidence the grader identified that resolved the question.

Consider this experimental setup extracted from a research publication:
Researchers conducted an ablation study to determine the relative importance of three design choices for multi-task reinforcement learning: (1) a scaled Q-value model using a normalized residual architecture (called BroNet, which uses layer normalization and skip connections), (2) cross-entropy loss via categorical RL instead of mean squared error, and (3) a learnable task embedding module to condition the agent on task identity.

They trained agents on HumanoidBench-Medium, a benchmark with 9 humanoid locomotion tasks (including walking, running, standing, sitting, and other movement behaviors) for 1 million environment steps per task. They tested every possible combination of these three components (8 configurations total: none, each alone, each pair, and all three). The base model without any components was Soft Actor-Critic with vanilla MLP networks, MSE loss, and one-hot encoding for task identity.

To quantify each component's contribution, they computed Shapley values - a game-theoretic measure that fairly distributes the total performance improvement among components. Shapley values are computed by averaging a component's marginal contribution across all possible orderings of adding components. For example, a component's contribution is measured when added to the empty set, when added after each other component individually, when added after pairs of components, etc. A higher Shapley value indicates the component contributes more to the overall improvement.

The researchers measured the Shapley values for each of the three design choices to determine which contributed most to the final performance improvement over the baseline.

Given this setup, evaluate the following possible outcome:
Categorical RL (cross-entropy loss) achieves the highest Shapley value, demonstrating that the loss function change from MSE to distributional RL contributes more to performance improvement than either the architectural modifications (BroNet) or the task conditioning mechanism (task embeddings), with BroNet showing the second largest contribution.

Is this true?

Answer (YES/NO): NO